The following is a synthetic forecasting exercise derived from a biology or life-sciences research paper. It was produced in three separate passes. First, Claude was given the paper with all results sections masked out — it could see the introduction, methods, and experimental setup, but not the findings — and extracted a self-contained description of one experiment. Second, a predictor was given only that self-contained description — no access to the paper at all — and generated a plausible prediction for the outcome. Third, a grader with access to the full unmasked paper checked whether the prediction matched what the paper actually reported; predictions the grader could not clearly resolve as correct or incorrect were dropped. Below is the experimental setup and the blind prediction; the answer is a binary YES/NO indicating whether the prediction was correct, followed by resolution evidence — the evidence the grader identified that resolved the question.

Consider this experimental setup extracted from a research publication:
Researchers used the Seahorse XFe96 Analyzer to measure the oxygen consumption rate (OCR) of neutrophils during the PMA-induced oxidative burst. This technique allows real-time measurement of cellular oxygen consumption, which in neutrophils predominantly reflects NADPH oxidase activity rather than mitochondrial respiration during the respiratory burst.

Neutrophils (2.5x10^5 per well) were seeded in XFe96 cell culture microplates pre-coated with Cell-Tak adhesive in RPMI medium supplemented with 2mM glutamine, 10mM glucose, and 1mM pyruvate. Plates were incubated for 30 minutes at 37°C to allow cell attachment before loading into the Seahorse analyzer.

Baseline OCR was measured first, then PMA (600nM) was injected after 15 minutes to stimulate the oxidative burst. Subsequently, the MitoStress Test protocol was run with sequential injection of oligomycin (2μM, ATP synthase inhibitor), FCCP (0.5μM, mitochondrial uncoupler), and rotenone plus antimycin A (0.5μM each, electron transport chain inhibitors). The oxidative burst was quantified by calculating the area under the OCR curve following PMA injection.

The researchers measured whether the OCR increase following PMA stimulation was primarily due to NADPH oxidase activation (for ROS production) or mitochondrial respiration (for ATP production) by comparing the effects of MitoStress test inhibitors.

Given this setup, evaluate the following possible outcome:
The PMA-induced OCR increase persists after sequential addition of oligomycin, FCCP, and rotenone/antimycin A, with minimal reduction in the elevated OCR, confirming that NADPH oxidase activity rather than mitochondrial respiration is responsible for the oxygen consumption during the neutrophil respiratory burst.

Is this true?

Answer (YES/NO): YES